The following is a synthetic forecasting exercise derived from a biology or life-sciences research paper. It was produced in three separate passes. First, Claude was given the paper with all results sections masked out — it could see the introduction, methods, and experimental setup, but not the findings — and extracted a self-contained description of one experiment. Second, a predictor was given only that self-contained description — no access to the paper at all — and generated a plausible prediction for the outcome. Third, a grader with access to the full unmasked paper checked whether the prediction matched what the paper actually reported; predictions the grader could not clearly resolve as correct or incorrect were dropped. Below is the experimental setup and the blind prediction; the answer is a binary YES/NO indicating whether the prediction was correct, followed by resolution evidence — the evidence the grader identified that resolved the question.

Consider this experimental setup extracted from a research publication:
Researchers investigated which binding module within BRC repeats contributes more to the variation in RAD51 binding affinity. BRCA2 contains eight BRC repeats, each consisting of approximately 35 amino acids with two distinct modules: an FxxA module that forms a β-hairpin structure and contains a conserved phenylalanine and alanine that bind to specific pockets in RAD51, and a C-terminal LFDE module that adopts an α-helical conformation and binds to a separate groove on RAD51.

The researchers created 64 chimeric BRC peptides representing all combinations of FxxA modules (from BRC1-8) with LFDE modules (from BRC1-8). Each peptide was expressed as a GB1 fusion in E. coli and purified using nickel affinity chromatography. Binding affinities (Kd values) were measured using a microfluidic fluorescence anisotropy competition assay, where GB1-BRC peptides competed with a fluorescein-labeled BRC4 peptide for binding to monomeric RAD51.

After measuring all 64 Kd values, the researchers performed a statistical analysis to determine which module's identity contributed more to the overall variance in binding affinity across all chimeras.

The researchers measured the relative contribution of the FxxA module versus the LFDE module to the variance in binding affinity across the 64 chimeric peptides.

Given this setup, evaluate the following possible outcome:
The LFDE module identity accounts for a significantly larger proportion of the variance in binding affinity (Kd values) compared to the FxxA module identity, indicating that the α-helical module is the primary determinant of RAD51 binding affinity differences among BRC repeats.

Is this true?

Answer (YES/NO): NO